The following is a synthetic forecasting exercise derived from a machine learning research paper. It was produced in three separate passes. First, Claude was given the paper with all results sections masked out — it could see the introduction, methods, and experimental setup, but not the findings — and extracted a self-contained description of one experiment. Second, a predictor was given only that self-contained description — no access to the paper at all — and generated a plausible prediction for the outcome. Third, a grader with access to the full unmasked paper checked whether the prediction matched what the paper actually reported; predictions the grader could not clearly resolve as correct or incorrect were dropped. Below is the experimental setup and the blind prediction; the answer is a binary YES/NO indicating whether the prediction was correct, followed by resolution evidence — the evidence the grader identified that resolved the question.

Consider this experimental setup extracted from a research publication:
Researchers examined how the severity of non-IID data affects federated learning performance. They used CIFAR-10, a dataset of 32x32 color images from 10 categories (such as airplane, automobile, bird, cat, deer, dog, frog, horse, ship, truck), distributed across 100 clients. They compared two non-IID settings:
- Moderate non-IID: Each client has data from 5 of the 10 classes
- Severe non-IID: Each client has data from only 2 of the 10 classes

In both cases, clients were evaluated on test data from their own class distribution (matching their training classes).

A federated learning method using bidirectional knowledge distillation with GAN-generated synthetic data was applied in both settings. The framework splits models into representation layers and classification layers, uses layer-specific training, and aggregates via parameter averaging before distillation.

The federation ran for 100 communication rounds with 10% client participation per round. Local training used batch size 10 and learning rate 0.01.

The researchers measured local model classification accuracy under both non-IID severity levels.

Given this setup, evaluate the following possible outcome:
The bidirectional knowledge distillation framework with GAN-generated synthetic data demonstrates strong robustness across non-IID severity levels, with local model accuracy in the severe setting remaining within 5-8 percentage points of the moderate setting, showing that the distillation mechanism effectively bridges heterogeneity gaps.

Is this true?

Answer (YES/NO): NO